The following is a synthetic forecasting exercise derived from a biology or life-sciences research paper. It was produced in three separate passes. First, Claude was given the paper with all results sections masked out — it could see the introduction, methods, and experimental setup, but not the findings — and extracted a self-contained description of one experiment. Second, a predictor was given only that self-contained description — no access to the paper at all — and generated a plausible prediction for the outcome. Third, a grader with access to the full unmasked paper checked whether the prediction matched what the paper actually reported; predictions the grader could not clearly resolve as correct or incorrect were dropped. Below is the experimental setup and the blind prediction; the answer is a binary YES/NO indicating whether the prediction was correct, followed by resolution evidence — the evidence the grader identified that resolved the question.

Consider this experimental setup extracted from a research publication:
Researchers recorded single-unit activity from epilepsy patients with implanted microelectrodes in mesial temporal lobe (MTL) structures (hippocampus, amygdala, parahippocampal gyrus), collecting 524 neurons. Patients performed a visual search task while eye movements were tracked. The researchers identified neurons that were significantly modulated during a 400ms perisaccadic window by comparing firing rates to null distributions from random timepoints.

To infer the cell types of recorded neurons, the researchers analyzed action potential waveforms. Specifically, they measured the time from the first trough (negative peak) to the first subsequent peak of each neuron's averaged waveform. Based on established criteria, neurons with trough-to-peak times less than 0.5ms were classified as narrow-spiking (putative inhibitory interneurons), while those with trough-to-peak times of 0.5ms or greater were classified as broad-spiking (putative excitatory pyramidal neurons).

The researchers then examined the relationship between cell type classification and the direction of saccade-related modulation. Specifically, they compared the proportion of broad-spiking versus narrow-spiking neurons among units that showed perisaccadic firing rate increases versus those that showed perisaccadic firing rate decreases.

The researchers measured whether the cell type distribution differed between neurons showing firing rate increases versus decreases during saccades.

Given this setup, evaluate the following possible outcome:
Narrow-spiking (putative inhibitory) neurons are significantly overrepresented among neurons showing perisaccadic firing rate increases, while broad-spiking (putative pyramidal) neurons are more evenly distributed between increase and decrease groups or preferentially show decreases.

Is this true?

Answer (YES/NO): YES